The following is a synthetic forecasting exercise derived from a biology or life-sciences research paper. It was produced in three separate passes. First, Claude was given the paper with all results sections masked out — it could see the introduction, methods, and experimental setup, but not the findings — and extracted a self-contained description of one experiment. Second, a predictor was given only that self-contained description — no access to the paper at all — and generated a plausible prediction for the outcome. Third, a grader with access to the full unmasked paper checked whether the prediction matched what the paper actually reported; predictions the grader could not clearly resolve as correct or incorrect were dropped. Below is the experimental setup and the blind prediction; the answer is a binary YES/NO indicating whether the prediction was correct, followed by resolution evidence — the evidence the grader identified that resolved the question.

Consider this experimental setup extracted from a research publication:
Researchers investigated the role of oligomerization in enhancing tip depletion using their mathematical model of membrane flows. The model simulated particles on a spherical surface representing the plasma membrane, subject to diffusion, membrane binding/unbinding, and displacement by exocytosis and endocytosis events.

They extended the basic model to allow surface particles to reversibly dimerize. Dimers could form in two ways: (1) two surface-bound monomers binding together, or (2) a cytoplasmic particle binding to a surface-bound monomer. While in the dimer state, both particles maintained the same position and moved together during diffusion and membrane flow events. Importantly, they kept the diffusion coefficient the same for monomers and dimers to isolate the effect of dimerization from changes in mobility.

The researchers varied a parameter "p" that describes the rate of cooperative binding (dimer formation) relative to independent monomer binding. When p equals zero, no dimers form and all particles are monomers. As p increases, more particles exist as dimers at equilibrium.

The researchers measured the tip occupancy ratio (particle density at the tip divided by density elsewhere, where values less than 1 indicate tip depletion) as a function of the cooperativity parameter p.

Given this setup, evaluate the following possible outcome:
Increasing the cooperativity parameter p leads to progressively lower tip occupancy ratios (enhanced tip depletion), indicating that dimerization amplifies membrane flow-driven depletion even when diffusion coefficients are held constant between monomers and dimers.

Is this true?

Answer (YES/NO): YES